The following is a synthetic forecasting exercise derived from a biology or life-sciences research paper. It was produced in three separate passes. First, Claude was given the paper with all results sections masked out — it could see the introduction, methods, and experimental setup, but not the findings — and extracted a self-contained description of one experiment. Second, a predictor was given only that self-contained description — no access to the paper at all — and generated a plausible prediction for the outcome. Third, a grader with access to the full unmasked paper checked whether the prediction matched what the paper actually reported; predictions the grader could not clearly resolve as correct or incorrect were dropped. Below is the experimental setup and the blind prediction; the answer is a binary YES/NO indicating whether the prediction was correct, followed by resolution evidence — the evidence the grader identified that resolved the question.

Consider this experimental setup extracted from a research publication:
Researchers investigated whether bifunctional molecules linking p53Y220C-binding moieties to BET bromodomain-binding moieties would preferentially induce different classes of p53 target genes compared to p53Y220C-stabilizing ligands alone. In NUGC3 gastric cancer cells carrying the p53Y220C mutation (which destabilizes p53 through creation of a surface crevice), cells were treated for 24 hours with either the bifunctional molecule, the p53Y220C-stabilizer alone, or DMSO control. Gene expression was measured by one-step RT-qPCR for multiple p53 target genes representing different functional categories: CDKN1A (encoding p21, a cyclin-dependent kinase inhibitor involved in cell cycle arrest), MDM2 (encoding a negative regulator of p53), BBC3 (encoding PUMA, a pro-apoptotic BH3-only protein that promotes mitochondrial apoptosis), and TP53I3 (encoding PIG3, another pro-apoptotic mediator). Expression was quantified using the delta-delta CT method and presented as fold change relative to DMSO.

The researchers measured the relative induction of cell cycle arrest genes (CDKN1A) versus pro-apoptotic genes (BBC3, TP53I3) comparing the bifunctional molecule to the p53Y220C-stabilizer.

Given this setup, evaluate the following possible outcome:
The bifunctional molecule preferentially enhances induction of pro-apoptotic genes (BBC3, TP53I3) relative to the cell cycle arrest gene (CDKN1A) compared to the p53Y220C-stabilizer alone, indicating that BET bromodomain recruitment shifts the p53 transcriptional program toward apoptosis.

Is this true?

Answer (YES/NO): YES